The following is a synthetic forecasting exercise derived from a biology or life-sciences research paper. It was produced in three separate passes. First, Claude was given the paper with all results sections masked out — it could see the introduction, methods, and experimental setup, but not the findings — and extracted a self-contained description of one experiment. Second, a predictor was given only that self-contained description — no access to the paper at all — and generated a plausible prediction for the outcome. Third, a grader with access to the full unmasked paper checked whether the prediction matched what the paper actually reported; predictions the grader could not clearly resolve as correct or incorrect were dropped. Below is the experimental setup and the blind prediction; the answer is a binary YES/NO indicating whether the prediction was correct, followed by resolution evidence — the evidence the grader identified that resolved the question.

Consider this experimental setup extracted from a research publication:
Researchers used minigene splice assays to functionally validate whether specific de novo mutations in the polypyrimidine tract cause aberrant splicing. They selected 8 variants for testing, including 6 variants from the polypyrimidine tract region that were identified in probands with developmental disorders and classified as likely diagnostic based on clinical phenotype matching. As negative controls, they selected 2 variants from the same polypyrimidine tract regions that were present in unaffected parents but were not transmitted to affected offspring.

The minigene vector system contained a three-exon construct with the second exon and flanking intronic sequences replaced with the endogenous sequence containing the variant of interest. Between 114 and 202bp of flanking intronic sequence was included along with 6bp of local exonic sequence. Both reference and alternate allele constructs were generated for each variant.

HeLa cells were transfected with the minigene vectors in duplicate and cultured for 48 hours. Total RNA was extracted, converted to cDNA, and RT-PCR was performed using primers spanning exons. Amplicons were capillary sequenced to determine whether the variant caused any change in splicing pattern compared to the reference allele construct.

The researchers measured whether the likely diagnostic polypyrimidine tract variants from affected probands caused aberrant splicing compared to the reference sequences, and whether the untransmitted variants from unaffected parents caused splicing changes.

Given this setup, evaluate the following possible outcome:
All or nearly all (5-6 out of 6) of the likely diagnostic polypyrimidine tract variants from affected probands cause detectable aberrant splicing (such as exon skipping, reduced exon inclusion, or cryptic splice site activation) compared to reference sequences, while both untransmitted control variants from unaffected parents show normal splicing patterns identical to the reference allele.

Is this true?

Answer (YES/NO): YES